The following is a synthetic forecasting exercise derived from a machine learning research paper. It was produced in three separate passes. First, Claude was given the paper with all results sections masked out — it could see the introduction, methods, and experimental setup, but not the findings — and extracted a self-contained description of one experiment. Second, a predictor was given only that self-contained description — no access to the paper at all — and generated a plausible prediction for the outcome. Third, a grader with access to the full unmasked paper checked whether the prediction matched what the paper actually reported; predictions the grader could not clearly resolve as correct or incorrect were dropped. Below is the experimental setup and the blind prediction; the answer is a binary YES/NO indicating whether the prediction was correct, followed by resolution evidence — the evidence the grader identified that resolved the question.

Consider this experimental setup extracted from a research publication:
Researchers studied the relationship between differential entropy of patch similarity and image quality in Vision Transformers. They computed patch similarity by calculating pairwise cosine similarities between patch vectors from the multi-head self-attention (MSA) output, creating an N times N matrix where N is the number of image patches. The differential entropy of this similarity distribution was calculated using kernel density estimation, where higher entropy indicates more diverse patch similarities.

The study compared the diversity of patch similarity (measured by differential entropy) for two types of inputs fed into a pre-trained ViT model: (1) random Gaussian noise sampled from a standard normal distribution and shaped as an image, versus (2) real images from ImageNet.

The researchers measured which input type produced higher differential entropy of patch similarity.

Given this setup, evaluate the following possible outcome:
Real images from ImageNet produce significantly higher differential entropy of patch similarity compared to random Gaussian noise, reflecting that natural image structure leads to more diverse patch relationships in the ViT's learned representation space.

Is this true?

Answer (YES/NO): YES